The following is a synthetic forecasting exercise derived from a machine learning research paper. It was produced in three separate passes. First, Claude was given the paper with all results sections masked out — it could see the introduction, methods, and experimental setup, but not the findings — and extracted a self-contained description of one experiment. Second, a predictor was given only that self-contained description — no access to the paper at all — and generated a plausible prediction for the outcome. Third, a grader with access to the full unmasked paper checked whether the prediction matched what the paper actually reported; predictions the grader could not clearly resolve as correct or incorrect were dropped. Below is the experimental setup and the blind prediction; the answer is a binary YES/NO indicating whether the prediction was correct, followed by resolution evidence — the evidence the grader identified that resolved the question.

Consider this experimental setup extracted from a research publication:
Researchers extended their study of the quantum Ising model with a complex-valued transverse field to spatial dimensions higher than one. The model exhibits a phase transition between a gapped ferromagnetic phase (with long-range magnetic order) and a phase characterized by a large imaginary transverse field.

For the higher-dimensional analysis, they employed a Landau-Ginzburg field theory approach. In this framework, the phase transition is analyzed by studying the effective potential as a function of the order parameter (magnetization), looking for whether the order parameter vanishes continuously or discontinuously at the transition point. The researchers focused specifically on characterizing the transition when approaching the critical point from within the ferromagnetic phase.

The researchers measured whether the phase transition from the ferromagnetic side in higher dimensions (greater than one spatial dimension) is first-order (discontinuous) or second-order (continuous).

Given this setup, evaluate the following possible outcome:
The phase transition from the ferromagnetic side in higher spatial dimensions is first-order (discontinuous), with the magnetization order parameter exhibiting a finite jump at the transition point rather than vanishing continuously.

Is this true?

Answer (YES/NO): YES